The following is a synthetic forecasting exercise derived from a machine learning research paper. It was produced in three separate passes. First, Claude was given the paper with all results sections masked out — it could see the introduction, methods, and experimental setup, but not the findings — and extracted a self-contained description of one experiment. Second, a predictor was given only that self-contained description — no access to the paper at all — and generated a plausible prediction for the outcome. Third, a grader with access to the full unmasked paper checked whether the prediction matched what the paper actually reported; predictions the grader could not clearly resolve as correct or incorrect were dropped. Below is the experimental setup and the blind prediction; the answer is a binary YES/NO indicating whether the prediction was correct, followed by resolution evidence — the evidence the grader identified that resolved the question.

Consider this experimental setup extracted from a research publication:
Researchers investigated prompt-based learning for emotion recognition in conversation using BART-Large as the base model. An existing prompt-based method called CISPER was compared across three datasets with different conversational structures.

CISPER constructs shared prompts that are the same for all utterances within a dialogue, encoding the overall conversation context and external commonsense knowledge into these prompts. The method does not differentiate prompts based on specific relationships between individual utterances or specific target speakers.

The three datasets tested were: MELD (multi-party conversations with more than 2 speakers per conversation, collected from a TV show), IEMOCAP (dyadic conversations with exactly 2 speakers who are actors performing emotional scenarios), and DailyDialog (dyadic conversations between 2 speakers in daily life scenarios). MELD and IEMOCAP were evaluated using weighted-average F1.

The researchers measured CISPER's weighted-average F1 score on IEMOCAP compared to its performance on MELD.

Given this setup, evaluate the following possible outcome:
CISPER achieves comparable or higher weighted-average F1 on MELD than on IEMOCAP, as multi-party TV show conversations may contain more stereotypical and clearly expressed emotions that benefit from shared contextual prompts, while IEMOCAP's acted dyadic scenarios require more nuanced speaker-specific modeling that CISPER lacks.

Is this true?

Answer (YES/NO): YES